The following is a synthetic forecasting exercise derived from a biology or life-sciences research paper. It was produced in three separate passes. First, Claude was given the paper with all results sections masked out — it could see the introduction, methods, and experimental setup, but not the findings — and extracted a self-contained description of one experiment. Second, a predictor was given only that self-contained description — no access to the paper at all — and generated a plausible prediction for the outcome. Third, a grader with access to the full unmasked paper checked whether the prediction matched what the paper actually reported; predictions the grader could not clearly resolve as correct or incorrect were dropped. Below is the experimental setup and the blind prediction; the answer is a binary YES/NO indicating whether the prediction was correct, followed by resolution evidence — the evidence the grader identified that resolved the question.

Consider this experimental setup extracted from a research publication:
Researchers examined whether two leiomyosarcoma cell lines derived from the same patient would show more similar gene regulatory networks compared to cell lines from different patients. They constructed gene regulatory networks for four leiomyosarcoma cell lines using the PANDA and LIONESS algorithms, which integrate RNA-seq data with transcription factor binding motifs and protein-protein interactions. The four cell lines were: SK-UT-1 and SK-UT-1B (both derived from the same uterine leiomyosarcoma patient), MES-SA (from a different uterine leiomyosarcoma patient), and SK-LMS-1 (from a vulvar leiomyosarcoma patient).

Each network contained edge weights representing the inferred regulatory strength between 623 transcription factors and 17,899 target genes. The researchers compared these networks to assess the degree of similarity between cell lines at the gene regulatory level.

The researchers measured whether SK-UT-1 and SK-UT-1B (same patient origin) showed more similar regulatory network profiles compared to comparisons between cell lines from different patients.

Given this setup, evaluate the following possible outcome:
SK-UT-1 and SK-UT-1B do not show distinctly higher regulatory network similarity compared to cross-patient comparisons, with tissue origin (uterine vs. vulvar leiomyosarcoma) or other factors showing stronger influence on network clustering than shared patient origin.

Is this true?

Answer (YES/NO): NO